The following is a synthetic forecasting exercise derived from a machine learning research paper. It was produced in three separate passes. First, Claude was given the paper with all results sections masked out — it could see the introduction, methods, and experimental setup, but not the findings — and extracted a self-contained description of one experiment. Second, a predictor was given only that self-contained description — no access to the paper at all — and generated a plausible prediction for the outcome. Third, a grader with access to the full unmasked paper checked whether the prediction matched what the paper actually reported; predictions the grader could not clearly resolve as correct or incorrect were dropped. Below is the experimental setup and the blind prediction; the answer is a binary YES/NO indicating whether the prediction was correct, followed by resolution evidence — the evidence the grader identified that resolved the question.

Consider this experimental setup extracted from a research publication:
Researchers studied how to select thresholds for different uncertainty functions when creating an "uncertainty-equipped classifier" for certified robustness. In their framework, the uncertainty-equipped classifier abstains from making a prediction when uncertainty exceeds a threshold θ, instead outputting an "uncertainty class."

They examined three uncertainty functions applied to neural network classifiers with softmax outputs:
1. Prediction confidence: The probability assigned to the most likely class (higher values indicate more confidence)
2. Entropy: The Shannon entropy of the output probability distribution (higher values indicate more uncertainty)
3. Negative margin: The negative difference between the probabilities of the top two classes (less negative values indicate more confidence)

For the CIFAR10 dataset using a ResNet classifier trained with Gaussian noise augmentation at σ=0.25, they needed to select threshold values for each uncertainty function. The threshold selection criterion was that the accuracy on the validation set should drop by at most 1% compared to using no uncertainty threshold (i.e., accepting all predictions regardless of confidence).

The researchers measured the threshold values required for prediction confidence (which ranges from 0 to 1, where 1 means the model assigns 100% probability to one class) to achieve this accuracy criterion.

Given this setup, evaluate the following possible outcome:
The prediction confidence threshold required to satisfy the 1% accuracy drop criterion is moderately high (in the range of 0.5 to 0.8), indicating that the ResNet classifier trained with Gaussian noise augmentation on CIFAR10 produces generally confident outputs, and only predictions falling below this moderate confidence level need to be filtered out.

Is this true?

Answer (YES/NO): NO